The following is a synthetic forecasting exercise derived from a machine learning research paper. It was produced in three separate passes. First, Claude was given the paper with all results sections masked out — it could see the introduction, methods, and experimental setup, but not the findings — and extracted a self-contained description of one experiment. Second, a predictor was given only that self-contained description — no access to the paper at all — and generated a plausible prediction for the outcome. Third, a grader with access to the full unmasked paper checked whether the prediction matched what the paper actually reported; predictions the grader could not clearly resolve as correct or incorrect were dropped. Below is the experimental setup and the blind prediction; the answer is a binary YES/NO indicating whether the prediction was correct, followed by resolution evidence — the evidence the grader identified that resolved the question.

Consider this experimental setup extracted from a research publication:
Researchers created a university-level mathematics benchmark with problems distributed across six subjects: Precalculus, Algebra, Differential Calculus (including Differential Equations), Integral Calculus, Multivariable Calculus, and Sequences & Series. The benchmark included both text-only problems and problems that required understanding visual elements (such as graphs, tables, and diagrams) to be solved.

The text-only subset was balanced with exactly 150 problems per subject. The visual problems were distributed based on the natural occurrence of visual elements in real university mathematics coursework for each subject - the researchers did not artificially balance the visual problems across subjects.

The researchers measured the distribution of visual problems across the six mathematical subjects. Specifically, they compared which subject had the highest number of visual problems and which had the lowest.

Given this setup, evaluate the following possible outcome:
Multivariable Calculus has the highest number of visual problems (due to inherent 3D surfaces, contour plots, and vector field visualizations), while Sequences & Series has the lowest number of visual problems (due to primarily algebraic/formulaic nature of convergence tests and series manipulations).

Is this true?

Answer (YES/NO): NO